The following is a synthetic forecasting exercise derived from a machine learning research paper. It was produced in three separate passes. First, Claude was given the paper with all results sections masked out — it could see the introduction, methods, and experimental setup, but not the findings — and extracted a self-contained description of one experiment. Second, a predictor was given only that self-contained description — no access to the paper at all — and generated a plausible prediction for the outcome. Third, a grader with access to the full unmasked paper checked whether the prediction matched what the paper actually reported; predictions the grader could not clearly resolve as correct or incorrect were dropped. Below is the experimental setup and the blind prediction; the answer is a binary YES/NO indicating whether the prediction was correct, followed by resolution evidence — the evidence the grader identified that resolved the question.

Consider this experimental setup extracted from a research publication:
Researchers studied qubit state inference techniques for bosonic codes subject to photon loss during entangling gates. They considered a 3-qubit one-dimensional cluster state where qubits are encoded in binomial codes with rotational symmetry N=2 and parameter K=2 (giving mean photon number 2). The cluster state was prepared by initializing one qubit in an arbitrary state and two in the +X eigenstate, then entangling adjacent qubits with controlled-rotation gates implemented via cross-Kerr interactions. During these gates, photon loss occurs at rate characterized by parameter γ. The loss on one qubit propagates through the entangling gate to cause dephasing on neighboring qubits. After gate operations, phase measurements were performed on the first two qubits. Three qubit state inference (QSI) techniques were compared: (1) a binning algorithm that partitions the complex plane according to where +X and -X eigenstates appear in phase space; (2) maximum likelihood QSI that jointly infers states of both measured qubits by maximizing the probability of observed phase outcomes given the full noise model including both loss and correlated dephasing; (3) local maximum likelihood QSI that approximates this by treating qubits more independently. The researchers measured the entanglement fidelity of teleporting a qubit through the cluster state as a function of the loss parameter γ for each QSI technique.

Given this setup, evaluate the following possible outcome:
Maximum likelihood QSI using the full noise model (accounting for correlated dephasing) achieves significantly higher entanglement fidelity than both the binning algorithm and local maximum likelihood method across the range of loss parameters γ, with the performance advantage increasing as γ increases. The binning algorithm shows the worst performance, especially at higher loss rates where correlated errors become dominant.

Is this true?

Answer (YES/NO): NO